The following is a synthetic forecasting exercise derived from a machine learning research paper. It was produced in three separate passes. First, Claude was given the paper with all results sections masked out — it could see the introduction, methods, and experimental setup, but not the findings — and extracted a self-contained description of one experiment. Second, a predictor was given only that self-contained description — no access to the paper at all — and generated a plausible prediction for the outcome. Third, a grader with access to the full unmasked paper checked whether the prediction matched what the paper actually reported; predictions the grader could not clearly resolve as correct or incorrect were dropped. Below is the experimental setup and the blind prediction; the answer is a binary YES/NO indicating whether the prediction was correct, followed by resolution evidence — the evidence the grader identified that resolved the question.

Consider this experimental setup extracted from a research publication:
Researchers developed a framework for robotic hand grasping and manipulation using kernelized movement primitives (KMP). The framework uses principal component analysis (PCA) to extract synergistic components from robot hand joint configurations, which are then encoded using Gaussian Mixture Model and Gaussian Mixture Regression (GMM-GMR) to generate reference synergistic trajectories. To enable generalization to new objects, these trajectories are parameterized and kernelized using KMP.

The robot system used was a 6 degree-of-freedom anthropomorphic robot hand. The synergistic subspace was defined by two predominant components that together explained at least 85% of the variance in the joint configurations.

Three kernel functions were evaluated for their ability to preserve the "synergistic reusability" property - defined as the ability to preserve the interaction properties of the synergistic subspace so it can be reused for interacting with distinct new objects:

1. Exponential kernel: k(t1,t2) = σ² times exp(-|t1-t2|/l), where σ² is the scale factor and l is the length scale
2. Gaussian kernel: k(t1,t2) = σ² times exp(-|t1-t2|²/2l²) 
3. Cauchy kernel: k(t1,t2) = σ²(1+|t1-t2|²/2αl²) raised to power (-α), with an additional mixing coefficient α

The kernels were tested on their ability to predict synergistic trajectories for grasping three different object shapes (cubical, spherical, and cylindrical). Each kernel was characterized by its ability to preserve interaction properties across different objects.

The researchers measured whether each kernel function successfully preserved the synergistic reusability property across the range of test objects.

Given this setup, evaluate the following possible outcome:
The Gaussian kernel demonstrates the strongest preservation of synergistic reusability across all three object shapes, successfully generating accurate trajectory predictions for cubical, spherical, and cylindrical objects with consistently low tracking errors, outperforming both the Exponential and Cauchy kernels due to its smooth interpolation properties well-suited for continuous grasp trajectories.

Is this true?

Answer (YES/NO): NO